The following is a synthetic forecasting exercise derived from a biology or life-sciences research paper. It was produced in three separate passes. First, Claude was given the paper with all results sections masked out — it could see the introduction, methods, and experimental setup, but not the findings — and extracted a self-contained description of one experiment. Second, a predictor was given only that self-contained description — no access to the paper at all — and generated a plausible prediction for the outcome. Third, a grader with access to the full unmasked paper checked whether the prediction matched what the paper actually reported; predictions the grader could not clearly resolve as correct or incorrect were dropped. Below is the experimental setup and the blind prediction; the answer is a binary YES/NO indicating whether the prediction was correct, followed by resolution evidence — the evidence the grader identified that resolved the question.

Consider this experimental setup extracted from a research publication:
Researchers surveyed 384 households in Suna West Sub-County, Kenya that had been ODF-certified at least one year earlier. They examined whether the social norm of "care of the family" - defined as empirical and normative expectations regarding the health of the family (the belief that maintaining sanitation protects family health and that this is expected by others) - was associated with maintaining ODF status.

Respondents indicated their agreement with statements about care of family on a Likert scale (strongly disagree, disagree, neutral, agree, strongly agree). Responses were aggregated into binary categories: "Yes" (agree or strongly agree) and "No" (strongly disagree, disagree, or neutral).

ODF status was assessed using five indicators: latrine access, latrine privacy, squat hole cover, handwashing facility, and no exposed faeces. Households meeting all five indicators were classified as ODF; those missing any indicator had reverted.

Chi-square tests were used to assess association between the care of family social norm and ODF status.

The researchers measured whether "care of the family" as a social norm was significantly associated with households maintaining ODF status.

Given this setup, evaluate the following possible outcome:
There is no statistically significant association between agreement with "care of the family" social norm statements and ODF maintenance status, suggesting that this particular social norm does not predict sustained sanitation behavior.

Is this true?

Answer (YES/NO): YES